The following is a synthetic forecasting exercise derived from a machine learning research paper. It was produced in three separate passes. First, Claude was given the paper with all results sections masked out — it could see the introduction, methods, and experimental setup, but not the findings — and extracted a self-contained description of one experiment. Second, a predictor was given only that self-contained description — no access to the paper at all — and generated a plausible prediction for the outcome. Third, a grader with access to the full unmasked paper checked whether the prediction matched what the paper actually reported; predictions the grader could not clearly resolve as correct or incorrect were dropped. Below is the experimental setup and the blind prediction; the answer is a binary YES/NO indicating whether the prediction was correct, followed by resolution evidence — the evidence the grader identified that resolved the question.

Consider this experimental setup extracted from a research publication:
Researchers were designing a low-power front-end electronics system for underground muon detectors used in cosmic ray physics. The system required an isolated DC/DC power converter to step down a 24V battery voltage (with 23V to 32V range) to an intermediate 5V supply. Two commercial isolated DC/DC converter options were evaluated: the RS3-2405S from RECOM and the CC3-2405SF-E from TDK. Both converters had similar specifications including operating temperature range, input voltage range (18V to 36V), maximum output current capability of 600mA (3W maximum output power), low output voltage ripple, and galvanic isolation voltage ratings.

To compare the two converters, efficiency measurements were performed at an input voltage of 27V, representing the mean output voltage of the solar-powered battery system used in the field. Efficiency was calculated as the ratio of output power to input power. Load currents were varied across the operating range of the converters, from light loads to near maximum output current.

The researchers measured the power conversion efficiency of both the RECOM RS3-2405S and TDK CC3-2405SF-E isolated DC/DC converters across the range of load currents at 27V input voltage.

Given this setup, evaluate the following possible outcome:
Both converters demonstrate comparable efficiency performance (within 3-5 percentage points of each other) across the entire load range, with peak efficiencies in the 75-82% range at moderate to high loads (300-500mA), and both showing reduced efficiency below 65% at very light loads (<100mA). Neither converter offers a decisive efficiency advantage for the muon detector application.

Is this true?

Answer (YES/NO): NO